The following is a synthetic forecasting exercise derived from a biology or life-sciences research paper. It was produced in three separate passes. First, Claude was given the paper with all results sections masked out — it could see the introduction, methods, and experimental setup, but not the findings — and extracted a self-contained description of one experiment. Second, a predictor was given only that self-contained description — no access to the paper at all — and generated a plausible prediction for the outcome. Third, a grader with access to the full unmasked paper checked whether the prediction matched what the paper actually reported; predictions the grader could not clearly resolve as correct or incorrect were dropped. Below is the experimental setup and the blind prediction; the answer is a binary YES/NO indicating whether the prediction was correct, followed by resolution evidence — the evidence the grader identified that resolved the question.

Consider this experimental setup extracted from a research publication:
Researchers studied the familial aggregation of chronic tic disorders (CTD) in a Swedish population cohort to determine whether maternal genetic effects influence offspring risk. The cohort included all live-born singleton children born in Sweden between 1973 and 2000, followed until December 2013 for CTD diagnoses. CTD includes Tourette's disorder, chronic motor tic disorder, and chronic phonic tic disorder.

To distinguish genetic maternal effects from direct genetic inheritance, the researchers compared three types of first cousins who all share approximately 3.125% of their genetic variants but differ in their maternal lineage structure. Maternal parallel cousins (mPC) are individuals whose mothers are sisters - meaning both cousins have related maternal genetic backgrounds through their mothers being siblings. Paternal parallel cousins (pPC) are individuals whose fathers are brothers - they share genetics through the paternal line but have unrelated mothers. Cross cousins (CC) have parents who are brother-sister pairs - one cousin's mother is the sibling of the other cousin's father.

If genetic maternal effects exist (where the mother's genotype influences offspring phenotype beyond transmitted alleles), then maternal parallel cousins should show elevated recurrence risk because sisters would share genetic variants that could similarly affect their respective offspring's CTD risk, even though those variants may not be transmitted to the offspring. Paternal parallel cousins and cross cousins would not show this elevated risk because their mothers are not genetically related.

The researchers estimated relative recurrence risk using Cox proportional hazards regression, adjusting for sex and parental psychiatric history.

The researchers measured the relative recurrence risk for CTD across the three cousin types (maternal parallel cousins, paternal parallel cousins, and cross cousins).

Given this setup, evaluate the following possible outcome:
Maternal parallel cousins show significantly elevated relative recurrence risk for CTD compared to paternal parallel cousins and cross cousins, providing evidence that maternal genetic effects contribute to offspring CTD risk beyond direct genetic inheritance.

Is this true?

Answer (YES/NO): YES